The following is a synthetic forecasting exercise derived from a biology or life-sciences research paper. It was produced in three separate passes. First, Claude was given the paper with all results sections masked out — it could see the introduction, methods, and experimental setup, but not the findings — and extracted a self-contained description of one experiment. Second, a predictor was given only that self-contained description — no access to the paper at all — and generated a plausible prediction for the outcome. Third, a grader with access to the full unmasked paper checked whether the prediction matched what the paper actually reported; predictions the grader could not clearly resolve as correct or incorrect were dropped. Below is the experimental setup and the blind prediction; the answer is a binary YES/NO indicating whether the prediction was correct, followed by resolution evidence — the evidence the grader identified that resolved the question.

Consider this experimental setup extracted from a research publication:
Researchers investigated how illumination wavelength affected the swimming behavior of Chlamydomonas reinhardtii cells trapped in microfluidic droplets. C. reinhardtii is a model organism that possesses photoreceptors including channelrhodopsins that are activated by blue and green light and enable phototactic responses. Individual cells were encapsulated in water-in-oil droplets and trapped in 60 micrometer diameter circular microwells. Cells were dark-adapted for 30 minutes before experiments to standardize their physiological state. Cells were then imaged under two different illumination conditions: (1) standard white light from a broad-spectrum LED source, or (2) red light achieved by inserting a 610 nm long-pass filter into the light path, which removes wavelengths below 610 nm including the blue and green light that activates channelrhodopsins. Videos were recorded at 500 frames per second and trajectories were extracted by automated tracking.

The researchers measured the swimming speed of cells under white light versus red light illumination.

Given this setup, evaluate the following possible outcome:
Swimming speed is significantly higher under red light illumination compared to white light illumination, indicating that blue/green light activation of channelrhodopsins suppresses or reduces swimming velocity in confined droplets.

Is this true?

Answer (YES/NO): NO